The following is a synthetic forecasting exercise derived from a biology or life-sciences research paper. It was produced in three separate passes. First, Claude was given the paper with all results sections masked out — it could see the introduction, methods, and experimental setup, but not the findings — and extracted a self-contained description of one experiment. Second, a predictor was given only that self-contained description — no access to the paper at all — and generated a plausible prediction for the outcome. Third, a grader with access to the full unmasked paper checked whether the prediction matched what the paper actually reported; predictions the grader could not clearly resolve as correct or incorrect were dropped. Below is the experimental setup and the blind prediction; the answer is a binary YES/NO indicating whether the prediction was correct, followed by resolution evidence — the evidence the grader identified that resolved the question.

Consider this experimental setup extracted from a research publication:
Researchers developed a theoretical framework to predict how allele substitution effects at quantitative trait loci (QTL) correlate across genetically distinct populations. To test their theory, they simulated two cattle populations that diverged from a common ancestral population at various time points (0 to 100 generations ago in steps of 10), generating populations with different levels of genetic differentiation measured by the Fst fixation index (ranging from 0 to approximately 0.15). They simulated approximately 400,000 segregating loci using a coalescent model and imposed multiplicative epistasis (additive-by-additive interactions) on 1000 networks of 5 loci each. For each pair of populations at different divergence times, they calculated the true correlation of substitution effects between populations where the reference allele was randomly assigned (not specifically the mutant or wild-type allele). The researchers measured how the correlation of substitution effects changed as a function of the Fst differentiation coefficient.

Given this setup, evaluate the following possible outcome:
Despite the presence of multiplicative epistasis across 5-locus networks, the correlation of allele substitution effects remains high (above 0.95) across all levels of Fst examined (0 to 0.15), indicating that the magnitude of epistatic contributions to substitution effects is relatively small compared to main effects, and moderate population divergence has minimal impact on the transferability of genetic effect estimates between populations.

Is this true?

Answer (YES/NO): NO